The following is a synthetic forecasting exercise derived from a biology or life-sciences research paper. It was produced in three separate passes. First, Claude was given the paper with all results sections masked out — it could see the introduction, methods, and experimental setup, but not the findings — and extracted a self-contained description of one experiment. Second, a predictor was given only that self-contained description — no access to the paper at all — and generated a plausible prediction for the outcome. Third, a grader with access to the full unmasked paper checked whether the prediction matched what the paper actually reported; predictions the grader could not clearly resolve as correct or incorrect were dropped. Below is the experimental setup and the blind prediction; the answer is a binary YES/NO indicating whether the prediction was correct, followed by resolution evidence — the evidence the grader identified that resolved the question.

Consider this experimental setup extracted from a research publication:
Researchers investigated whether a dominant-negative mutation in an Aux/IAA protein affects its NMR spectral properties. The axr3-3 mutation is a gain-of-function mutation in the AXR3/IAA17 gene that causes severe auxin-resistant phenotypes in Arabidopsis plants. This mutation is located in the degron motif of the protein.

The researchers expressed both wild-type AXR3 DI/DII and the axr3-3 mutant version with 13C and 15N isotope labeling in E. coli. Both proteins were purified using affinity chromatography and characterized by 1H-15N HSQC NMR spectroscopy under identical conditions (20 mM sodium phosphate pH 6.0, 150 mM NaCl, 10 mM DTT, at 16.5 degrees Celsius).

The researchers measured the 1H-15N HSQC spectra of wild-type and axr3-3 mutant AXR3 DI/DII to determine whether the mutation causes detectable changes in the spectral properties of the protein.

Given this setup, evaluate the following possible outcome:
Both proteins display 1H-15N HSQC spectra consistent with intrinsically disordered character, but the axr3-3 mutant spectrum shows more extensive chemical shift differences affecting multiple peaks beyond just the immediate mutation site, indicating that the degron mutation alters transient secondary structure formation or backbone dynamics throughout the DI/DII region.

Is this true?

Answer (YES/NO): NO